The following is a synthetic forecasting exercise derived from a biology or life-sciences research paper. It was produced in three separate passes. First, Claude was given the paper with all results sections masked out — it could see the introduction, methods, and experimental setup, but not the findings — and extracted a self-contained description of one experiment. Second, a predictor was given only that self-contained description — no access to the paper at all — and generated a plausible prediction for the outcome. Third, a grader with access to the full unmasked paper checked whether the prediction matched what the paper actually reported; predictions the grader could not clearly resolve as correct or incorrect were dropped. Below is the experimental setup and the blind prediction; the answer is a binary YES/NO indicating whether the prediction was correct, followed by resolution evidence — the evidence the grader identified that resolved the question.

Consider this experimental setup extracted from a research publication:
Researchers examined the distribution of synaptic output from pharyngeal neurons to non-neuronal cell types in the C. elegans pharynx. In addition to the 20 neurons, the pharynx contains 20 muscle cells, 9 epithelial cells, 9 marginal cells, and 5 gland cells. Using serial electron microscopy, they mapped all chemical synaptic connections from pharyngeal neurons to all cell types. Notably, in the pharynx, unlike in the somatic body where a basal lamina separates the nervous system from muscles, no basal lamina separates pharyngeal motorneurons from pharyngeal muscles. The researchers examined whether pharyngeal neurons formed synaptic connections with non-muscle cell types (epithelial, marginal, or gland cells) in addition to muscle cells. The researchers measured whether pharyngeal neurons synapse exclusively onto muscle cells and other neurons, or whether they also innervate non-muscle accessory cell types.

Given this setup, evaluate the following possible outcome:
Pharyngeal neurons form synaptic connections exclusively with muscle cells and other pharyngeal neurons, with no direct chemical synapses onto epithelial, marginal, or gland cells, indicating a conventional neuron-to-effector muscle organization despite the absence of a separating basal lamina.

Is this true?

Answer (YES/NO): NO